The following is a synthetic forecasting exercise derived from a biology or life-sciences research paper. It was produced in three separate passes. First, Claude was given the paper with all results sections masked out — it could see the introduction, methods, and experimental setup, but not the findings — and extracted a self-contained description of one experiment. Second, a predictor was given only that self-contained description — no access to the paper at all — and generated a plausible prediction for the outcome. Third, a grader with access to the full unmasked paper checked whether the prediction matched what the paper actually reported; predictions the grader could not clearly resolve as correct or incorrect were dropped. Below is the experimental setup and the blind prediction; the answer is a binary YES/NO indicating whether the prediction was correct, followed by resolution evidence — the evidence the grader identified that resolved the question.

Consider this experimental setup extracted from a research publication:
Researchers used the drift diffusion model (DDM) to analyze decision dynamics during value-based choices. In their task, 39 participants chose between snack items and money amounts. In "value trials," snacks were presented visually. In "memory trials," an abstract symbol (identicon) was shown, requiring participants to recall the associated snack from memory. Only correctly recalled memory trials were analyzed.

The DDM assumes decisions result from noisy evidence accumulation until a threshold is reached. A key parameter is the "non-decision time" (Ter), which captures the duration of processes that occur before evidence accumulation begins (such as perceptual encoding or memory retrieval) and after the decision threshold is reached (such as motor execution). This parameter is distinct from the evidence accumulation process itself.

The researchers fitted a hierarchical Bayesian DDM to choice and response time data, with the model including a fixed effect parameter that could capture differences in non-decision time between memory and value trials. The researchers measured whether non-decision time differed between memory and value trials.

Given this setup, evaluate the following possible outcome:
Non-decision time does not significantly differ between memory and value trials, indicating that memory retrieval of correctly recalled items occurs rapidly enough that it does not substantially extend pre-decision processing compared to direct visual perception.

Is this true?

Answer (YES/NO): NO